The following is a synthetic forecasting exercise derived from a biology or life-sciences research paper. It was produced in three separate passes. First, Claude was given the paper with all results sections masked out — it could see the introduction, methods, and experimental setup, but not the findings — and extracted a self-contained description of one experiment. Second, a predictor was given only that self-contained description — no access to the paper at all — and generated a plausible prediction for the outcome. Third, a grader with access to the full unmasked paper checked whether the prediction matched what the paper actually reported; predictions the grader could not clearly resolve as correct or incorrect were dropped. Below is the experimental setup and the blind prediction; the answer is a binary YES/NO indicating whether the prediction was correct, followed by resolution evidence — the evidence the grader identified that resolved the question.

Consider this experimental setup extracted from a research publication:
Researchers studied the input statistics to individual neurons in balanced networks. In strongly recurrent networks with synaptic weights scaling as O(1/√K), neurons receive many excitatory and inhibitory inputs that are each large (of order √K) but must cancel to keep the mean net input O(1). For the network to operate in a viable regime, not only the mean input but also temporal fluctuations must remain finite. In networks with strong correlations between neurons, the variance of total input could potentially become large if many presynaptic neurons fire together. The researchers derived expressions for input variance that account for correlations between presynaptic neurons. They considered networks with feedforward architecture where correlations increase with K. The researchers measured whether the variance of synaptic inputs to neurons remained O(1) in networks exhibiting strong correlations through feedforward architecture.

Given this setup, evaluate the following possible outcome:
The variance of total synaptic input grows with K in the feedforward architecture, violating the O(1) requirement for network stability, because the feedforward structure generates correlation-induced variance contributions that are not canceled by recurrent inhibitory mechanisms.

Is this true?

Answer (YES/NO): NO